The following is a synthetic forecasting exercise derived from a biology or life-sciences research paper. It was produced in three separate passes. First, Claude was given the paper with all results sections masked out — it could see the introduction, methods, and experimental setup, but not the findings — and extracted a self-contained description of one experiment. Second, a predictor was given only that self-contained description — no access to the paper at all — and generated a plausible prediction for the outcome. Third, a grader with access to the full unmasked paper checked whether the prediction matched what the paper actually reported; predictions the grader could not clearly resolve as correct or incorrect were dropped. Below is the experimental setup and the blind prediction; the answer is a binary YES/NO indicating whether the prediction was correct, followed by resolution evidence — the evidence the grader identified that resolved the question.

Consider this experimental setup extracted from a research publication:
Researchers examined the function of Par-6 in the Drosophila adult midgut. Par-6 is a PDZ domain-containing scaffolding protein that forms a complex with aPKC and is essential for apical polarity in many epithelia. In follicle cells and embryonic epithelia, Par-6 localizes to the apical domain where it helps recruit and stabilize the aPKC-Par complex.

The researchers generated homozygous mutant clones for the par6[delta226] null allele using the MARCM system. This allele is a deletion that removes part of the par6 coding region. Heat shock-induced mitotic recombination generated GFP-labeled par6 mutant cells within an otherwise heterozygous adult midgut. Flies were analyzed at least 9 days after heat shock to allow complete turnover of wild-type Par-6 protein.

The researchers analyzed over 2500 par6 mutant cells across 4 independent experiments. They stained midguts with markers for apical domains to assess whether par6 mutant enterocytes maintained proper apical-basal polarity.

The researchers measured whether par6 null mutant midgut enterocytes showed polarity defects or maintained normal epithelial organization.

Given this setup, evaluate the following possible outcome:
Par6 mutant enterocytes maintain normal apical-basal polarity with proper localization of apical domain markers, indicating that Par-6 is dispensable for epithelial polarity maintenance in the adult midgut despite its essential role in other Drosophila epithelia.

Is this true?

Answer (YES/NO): YES